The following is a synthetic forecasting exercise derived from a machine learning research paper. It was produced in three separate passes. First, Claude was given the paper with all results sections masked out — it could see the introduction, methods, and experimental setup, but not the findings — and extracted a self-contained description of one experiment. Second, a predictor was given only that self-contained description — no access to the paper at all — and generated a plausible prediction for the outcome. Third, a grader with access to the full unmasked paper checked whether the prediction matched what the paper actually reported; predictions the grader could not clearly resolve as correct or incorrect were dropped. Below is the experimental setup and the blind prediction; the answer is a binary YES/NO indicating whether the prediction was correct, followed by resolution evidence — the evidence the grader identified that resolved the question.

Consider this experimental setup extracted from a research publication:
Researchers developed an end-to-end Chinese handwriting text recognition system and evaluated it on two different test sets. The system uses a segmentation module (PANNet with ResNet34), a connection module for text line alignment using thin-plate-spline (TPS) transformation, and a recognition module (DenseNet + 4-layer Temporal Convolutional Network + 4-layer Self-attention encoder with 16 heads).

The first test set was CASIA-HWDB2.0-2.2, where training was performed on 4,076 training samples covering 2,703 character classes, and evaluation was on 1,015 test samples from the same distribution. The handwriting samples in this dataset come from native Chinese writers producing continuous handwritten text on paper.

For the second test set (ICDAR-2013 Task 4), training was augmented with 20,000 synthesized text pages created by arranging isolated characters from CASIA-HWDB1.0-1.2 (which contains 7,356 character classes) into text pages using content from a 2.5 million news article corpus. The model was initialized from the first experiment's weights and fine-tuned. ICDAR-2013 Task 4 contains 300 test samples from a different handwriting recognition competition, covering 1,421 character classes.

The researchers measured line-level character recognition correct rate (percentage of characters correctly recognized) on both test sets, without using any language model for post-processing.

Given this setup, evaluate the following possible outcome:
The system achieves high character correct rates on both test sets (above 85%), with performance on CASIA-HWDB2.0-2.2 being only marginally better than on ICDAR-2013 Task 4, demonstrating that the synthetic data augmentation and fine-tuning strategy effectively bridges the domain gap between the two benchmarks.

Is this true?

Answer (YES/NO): NO